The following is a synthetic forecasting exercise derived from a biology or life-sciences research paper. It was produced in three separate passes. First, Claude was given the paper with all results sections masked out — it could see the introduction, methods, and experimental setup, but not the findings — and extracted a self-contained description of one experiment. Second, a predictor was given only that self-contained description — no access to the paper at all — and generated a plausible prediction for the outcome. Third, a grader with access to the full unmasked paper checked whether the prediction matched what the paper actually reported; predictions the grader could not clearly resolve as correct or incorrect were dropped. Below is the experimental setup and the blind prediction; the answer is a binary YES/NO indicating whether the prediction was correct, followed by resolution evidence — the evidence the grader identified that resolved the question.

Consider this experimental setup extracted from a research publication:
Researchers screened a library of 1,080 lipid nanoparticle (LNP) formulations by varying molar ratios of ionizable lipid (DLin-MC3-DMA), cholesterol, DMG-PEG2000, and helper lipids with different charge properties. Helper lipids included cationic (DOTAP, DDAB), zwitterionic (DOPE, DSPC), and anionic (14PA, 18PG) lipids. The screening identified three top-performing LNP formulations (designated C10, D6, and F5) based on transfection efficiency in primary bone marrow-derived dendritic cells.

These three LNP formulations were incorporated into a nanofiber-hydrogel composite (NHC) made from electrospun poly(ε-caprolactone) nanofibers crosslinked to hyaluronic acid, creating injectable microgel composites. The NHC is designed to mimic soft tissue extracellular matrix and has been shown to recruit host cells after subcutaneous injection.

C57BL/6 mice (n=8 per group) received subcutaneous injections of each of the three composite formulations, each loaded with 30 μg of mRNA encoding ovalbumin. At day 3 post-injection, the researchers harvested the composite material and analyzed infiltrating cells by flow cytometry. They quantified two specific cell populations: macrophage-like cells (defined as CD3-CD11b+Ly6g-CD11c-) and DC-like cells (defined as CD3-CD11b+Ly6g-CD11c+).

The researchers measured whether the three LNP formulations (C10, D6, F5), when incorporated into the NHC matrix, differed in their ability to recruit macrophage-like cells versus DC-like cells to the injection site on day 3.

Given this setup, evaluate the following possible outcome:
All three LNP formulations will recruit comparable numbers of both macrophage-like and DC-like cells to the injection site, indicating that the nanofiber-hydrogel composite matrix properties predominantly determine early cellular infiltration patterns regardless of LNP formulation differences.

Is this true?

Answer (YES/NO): NO